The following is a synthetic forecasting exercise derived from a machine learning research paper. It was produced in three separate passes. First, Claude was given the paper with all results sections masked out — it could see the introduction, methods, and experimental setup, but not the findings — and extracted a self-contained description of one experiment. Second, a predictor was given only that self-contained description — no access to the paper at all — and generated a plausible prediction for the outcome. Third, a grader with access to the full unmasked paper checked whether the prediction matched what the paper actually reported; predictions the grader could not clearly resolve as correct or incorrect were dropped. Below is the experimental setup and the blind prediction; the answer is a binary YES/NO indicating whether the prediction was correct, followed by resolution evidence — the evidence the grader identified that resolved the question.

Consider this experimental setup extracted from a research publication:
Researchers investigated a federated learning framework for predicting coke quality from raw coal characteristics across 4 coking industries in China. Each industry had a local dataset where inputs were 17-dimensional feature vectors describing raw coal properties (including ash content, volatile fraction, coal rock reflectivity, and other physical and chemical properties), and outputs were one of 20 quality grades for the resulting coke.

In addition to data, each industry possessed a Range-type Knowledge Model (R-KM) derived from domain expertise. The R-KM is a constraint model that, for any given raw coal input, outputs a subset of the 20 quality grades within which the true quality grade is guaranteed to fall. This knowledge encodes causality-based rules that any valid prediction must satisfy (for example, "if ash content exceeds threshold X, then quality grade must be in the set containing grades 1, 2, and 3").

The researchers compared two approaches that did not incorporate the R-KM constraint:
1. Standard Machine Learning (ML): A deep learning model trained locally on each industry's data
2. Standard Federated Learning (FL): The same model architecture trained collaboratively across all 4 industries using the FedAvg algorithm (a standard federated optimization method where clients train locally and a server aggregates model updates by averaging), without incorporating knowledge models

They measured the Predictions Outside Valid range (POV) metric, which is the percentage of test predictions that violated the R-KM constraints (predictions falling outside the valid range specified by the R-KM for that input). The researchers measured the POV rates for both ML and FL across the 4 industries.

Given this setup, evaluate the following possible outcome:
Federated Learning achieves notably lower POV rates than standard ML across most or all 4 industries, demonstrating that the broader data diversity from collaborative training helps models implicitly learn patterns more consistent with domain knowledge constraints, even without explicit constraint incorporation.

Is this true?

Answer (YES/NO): NO